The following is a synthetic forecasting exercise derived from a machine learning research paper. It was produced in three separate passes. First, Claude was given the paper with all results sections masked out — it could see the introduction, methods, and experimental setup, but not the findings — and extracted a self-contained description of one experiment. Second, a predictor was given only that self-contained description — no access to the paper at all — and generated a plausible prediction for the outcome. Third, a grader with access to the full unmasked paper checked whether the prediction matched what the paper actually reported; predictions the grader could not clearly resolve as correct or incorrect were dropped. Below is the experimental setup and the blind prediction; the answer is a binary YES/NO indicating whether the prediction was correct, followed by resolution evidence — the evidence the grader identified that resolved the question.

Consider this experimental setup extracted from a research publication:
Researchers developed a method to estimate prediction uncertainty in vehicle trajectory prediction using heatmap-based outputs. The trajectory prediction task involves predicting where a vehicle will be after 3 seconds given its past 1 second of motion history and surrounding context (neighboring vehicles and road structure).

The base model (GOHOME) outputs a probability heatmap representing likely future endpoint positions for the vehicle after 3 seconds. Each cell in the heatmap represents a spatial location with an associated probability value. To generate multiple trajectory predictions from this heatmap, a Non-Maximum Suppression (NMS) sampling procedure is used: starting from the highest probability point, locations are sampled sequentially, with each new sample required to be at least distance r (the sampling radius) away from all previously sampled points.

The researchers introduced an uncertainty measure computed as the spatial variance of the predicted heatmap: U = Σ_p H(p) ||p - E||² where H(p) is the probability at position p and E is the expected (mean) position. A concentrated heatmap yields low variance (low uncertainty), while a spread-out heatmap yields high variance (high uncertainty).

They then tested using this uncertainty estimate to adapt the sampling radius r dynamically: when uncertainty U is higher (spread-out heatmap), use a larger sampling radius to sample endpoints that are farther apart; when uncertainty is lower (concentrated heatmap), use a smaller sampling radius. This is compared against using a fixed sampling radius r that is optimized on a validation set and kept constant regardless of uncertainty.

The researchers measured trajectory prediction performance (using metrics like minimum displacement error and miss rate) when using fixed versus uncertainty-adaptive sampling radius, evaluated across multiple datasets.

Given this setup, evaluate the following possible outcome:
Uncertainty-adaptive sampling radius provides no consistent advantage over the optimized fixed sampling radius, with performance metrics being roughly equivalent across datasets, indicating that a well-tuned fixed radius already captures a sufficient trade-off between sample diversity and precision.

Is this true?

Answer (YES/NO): NO